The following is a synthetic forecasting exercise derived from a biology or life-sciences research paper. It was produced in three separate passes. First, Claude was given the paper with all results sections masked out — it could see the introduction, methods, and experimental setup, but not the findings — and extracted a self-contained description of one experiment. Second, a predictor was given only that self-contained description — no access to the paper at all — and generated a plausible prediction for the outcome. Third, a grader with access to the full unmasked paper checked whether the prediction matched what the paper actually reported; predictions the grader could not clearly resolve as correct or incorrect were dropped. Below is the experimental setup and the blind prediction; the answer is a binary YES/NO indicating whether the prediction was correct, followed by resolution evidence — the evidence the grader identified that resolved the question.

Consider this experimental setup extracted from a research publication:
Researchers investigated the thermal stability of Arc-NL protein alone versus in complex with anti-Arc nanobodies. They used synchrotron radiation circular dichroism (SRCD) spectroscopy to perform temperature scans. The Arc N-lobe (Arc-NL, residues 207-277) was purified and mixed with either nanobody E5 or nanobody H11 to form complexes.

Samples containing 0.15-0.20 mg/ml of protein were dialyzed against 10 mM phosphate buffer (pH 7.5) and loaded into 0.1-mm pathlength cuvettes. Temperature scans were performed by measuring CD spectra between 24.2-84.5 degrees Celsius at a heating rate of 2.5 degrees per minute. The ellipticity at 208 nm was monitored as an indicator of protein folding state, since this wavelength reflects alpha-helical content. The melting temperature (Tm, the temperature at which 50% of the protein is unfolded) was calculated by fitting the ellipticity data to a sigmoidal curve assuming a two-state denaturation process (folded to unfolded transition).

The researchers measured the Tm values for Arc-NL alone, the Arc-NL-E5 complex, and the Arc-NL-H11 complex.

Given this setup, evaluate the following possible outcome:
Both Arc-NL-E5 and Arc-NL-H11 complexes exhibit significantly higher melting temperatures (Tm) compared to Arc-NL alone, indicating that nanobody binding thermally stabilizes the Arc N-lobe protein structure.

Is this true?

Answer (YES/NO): YES